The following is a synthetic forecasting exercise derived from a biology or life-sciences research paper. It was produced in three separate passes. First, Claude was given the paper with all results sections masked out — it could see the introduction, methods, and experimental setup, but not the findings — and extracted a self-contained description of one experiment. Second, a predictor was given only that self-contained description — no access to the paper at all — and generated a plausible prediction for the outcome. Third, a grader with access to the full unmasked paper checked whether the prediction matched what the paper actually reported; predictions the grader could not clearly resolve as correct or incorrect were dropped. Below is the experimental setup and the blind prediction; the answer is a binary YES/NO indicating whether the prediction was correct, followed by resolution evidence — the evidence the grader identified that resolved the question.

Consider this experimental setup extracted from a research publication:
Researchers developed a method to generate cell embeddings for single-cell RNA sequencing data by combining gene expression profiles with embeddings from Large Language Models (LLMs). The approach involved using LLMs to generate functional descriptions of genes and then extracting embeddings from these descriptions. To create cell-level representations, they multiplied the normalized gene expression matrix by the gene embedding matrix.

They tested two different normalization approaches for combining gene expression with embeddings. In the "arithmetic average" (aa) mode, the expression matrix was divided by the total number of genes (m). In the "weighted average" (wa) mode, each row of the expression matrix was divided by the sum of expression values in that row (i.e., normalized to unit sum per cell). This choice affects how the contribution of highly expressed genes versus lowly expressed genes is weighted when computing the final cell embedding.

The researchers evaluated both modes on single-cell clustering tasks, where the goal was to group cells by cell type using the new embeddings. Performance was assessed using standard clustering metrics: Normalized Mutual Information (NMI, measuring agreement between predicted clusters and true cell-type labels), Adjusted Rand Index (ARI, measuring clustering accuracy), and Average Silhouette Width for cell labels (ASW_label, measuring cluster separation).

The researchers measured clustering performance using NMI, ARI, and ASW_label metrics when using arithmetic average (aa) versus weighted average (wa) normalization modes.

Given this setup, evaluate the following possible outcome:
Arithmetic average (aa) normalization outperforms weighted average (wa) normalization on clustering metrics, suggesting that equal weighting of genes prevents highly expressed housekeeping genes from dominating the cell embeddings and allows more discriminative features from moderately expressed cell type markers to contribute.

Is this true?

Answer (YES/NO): NO